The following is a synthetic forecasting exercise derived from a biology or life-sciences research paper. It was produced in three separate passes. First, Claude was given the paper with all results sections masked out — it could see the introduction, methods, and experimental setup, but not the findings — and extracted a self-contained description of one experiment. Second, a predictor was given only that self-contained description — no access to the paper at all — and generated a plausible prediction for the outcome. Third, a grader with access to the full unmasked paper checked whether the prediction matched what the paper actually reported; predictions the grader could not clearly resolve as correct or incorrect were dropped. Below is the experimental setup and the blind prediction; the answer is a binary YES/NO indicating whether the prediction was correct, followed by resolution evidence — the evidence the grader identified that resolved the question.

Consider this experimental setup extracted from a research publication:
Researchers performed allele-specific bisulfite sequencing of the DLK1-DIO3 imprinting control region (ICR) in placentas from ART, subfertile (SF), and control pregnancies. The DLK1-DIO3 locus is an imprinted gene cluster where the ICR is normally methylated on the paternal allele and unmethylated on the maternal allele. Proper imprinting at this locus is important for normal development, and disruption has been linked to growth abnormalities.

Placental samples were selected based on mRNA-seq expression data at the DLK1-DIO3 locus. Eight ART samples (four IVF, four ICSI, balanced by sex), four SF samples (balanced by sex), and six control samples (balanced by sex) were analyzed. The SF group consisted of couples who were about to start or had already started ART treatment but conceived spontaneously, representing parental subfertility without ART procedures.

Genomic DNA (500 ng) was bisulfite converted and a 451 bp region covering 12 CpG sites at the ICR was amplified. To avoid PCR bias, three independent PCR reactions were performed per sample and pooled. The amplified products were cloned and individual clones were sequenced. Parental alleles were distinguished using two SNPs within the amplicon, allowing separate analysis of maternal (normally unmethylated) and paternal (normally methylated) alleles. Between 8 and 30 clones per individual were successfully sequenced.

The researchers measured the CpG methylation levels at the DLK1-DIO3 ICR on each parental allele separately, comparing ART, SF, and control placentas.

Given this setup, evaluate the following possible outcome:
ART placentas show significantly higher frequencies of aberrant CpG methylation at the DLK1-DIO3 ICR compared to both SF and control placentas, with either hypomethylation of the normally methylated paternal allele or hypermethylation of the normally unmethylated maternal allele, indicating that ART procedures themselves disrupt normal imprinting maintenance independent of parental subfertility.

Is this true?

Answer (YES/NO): NO